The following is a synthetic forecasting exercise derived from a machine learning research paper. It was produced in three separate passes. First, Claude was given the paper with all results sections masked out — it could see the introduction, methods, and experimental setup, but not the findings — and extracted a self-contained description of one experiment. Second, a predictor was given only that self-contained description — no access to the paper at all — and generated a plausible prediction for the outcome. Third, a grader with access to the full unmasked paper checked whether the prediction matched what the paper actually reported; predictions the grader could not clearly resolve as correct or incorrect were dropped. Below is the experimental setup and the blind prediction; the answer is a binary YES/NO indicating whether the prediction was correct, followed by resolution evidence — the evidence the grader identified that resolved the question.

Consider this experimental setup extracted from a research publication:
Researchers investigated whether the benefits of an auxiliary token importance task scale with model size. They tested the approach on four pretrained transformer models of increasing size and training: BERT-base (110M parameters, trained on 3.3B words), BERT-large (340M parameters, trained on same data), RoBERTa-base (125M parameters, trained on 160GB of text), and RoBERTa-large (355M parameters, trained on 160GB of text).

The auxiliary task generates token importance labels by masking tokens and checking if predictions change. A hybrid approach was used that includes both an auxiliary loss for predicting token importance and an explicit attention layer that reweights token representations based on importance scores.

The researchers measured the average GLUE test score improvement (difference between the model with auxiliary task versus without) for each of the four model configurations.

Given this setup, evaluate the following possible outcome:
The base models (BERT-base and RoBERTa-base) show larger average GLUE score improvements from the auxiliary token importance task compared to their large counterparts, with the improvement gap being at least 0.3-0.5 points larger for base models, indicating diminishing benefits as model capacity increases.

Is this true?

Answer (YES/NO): NO